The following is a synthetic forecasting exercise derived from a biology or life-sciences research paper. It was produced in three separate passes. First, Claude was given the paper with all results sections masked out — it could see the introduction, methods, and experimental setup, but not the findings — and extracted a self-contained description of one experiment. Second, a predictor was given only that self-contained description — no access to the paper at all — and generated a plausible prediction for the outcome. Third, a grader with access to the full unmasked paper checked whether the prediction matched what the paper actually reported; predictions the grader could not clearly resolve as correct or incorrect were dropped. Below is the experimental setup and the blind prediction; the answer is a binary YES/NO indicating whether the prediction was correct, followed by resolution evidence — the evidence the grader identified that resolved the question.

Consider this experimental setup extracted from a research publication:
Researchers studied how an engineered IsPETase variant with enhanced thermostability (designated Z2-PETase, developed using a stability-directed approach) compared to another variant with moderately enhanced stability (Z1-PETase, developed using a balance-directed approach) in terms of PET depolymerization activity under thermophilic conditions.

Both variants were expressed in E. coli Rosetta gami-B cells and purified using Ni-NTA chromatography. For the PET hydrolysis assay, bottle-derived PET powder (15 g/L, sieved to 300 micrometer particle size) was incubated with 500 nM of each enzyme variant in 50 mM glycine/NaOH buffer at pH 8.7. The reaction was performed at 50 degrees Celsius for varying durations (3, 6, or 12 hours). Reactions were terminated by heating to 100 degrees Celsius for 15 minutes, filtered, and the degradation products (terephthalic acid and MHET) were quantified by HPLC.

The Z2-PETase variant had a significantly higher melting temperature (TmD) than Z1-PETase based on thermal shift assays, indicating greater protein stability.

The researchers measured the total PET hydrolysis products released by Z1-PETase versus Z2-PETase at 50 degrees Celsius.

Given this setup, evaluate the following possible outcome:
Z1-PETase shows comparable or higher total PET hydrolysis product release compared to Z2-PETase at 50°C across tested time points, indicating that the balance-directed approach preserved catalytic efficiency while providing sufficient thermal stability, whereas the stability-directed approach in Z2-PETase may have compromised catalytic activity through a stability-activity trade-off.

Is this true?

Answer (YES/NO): YES